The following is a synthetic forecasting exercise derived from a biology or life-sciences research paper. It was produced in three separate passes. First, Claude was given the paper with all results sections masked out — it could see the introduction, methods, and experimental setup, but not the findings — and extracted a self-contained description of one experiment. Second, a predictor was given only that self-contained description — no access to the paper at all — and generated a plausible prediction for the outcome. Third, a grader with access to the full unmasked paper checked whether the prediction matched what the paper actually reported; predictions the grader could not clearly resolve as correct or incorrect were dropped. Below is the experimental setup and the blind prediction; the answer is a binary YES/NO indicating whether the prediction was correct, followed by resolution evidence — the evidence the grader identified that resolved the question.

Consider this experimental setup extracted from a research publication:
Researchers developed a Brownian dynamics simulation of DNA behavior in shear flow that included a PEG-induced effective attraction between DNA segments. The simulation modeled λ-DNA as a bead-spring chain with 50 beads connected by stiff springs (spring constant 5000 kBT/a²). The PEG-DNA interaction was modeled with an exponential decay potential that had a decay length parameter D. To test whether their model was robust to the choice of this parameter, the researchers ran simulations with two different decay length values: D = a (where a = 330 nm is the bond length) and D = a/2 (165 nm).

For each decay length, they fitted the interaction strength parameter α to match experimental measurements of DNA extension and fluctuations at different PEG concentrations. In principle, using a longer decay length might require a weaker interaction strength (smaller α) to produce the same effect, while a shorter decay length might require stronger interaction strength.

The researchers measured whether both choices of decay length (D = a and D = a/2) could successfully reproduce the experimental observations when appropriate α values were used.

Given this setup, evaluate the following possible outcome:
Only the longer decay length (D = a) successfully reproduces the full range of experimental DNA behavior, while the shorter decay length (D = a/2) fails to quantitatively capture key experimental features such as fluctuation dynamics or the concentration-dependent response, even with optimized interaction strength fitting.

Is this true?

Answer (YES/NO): NO